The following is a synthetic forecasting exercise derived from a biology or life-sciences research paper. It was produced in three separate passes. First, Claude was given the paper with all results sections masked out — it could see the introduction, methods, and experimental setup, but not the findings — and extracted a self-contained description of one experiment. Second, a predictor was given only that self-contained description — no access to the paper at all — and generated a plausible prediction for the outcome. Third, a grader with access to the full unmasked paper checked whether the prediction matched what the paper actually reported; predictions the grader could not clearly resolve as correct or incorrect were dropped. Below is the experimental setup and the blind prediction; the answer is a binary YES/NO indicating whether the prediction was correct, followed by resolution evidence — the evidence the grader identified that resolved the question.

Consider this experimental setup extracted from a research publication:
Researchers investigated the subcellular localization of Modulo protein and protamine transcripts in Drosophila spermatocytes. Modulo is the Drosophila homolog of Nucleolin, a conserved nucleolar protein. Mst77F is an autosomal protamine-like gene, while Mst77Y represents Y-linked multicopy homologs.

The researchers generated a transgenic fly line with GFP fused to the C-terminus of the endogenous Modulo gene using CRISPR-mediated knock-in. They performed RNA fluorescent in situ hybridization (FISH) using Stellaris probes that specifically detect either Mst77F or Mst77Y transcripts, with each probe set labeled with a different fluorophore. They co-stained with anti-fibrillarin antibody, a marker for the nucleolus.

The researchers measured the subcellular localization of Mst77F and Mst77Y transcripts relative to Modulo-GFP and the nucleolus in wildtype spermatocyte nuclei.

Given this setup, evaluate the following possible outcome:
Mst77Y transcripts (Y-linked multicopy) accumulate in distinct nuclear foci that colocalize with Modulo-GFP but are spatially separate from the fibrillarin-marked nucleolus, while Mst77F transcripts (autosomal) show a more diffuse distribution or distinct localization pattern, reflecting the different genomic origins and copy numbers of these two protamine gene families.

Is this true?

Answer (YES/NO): NO